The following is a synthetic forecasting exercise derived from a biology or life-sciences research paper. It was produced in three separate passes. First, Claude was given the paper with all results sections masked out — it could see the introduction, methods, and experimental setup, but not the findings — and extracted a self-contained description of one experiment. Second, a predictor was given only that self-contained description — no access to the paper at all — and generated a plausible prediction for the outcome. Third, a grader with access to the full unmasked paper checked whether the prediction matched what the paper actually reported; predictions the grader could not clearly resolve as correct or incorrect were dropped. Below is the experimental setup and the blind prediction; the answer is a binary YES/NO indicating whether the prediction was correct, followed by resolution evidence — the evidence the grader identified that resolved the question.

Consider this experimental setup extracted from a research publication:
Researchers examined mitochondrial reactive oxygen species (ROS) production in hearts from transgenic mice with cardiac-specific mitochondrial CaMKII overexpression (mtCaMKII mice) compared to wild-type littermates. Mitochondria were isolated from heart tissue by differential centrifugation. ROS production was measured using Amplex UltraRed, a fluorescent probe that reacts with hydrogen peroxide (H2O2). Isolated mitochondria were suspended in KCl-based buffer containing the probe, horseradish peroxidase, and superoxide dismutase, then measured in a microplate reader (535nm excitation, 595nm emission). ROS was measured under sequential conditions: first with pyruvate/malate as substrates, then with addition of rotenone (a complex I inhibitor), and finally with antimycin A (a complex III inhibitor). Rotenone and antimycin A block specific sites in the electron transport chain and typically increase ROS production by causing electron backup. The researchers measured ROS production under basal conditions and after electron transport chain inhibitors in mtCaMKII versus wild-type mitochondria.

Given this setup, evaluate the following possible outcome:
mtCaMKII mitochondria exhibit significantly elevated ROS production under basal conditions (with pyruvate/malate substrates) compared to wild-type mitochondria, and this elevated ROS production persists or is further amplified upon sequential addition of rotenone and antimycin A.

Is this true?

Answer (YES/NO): NO